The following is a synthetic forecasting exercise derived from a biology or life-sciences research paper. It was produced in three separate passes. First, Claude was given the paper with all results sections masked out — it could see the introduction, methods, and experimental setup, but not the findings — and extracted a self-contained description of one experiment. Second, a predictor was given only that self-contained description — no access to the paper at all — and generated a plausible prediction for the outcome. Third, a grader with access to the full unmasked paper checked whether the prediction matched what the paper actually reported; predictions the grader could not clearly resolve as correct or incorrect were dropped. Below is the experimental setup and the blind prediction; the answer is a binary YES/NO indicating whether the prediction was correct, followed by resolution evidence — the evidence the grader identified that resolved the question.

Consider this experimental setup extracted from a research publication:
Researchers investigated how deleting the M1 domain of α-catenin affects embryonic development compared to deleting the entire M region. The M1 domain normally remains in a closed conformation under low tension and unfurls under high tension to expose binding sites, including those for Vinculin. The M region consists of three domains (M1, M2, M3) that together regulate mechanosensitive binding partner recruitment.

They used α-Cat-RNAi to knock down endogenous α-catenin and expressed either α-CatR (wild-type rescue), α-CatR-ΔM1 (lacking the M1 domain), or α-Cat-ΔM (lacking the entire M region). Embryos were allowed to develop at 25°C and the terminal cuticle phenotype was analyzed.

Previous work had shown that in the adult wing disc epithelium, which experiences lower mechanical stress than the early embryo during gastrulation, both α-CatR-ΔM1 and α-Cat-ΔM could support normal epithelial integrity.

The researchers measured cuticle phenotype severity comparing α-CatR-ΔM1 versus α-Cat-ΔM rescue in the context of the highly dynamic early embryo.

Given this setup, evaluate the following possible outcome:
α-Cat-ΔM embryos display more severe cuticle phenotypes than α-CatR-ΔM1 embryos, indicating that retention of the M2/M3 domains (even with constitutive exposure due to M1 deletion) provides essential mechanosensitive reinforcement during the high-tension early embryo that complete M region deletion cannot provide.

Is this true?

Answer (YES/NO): YES